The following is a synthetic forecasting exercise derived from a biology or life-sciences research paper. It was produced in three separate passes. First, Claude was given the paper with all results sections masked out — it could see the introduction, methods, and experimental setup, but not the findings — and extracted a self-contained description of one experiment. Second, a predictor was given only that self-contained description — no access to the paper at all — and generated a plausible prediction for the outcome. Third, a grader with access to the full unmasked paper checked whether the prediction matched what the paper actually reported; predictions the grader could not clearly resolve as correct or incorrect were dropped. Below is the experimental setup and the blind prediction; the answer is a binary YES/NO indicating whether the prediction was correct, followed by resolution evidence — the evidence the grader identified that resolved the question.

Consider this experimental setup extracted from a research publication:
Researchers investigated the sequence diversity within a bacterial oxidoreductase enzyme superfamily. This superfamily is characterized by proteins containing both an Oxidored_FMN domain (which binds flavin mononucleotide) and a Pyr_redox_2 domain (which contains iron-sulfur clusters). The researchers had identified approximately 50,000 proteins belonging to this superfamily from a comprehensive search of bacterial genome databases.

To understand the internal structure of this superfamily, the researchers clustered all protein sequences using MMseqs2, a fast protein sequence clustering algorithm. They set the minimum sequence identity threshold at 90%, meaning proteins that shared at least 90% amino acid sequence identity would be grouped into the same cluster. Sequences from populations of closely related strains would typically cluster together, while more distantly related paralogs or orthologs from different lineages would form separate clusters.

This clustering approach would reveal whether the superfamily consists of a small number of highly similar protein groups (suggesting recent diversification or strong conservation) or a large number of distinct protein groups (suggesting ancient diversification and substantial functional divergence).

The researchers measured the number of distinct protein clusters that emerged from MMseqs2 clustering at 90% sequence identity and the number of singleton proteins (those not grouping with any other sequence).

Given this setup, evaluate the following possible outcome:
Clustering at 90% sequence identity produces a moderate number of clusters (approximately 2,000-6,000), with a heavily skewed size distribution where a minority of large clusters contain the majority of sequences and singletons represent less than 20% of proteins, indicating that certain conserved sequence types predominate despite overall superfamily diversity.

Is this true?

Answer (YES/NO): YES